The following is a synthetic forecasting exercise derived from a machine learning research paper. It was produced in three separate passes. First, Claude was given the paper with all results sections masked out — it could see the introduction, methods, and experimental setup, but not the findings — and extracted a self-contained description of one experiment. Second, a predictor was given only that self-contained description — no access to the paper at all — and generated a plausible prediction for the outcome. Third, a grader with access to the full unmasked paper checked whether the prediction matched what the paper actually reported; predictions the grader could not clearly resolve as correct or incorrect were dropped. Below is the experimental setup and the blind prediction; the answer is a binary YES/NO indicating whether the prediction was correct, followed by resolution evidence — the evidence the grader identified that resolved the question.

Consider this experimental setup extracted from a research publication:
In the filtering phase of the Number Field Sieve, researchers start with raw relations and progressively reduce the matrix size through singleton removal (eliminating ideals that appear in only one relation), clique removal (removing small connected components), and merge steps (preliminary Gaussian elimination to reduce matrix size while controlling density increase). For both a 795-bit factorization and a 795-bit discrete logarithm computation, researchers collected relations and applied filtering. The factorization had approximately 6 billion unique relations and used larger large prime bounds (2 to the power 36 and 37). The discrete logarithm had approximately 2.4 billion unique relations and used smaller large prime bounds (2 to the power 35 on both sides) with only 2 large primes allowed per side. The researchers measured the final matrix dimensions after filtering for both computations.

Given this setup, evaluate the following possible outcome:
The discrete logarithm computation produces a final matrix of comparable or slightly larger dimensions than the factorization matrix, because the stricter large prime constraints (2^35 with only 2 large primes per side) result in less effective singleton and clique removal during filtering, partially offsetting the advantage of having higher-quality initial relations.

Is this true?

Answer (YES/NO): NO